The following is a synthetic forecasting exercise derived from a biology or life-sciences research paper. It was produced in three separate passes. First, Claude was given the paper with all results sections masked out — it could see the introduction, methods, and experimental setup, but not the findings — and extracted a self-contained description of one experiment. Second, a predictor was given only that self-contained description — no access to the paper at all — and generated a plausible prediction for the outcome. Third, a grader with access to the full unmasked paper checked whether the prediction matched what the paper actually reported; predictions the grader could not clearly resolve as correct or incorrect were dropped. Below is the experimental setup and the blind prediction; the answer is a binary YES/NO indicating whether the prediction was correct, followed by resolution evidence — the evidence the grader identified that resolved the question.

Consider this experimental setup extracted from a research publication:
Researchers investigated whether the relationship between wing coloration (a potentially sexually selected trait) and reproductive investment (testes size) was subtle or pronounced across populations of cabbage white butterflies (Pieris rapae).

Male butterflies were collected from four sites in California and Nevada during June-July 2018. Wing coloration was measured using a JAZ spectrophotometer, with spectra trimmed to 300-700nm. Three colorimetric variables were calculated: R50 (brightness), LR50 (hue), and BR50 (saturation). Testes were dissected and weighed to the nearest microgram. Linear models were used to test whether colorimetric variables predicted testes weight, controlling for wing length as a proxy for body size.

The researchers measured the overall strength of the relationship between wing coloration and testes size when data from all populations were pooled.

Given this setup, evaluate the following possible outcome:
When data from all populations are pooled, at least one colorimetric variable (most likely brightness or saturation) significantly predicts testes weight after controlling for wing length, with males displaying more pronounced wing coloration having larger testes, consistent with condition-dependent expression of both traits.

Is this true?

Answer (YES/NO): YES